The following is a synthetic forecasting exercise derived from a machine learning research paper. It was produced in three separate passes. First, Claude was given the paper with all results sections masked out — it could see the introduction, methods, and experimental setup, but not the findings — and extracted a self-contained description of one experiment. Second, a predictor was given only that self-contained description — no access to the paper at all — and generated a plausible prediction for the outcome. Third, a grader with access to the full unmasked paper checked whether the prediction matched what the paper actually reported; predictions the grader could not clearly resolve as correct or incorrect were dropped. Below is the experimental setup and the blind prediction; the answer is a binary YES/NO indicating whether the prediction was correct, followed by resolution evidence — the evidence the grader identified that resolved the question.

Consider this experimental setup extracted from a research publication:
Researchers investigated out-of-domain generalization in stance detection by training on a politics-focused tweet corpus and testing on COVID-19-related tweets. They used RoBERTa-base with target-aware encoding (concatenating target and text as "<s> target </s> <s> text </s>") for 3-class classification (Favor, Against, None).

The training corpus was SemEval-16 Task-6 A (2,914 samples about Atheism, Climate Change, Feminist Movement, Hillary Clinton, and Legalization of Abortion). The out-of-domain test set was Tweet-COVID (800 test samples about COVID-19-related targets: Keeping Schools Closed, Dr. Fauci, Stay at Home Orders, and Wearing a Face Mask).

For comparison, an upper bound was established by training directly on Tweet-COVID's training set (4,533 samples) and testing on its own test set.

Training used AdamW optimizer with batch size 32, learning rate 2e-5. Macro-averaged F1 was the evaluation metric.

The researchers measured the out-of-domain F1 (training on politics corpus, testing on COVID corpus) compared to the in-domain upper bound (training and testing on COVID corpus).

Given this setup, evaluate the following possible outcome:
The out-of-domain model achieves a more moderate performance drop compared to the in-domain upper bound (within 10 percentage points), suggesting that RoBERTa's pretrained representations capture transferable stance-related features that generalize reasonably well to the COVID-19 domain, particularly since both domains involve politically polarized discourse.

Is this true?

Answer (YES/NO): NO